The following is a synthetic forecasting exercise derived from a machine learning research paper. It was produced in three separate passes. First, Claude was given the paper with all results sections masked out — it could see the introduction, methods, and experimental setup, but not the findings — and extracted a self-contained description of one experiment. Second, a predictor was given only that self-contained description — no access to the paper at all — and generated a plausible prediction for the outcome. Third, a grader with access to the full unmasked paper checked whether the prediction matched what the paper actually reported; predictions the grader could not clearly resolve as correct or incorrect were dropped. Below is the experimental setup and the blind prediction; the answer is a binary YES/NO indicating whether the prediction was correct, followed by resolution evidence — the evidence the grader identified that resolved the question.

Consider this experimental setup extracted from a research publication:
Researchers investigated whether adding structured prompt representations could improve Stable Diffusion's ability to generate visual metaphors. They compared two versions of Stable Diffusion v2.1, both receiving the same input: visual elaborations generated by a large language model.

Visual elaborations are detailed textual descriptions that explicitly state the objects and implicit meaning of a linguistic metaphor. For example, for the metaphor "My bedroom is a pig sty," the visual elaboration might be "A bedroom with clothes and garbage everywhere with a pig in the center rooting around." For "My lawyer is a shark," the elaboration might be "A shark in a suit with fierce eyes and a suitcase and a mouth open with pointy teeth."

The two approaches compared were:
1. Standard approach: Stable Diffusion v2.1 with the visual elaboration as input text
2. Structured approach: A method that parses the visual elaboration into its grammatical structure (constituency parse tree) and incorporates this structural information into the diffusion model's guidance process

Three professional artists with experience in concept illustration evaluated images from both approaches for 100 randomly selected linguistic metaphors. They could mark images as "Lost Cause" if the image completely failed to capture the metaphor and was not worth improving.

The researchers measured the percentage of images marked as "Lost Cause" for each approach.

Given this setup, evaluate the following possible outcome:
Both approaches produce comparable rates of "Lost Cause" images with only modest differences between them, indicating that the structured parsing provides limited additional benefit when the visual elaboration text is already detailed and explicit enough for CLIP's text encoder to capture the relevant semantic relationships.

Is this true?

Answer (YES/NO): YES